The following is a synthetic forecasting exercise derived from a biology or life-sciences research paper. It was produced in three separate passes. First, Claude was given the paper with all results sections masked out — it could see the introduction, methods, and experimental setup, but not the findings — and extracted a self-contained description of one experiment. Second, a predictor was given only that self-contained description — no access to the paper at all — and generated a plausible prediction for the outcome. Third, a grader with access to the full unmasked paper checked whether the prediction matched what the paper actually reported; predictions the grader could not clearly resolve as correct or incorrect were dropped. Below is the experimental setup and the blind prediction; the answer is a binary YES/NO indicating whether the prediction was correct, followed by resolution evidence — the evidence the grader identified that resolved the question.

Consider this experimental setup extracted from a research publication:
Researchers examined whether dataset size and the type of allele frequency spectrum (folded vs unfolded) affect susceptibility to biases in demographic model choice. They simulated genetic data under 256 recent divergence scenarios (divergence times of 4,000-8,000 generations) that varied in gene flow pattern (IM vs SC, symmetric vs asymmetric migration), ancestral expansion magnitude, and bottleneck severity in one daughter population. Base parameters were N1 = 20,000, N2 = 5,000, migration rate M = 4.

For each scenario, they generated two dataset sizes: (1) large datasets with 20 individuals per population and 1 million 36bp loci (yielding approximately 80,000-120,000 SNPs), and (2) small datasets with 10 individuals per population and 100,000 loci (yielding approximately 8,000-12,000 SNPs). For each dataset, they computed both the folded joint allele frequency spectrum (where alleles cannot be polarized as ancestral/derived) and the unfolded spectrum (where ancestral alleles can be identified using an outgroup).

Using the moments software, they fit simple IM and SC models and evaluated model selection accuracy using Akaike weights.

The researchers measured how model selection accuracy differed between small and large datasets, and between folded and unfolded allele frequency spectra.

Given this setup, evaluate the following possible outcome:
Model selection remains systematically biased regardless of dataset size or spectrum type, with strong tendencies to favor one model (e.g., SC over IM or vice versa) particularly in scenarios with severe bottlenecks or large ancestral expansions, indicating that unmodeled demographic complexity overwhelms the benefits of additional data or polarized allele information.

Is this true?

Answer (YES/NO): NO